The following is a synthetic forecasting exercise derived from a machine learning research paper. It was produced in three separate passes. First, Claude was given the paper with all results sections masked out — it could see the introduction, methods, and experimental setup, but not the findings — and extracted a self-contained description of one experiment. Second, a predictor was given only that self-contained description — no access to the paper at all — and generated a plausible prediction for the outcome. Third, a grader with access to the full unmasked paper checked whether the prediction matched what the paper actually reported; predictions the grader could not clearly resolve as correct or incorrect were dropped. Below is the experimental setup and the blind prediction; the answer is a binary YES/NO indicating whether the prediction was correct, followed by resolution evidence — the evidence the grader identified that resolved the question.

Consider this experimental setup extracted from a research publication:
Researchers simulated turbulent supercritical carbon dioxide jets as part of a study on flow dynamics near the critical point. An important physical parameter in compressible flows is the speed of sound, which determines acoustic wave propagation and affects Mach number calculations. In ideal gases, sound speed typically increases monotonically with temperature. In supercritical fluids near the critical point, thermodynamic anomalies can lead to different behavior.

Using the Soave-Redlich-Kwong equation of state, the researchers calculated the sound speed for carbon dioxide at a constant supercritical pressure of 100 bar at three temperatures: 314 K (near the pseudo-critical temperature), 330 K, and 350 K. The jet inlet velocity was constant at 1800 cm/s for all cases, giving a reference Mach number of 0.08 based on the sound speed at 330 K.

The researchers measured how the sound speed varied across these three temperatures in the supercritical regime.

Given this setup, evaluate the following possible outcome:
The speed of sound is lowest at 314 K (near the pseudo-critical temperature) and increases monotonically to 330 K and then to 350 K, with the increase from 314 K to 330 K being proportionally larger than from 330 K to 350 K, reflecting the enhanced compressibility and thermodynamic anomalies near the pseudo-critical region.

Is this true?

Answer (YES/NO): NO